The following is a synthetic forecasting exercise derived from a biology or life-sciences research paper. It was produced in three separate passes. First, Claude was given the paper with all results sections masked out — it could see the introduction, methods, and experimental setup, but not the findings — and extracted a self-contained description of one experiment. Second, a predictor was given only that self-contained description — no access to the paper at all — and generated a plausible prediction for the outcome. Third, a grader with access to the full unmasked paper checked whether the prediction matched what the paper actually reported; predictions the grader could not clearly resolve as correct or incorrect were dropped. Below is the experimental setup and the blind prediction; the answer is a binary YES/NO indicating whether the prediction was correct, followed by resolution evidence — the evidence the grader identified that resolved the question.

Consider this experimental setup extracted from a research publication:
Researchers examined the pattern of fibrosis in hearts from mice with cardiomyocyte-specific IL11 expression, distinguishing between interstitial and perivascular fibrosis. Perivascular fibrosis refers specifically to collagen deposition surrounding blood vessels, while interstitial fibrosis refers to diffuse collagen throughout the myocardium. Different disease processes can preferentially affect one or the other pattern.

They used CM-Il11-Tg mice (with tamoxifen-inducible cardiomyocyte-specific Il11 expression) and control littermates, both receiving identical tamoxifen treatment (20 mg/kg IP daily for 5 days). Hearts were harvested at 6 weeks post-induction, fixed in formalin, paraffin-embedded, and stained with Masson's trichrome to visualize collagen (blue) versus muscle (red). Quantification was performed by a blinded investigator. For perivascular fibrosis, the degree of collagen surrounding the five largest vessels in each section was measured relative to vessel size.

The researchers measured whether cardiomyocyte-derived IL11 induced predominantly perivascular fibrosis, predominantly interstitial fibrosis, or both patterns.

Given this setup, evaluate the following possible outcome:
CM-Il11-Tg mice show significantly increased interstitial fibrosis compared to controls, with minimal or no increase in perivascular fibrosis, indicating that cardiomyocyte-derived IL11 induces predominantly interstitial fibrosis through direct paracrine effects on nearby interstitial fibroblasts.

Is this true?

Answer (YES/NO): NO